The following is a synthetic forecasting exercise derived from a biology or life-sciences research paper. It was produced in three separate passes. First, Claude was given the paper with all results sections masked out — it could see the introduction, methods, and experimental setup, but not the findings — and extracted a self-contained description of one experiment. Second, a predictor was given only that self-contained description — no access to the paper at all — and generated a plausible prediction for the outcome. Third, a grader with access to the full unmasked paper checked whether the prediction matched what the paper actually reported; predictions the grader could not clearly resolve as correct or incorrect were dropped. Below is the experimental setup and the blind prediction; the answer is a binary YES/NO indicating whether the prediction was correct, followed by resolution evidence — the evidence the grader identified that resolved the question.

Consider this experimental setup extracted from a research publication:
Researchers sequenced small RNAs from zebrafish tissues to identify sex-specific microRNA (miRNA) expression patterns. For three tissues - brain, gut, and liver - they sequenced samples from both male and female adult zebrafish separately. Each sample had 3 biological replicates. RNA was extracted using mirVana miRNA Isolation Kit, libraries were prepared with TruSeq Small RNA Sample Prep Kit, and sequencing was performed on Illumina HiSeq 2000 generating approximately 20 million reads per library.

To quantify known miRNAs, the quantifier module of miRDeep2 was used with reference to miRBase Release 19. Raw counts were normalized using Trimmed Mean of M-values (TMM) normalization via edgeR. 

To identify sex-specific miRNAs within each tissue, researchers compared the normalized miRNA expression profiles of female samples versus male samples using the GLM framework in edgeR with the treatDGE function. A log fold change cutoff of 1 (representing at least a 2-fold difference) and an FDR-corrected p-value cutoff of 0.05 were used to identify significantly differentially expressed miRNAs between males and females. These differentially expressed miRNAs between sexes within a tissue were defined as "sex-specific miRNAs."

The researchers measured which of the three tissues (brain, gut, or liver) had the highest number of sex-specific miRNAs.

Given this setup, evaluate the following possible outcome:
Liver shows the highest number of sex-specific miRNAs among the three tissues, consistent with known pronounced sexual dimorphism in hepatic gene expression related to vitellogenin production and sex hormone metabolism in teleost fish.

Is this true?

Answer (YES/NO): YES